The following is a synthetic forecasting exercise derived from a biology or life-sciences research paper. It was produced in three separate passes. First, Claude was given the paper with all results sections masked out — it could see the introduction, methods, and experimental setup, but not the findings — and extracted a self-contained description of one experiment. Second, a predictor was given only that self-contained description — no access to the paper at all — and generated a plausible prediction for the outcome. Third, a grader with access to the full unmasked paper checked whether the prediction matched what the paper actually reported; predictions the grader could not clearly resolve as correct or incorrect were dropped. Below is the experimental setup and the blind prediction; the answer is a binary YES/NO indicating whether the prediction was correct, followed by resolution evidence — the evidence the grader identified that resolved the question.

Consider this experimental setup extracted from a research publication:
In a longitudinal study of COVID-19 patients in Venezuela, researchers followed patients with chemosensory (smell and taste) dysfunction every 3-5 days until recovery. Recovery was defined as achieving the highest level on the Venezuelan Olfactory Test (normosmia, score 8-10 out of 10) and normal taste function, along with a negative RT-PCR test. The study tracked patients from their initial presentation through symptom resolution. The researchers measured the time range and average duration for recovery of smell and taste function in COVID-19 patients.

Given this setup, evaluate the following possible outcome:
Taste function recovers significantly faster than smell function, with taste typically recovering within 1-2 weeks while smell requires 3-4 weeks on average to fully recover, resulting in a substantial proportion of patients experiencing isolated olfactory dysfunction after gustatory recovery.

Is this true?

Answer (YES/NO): NO